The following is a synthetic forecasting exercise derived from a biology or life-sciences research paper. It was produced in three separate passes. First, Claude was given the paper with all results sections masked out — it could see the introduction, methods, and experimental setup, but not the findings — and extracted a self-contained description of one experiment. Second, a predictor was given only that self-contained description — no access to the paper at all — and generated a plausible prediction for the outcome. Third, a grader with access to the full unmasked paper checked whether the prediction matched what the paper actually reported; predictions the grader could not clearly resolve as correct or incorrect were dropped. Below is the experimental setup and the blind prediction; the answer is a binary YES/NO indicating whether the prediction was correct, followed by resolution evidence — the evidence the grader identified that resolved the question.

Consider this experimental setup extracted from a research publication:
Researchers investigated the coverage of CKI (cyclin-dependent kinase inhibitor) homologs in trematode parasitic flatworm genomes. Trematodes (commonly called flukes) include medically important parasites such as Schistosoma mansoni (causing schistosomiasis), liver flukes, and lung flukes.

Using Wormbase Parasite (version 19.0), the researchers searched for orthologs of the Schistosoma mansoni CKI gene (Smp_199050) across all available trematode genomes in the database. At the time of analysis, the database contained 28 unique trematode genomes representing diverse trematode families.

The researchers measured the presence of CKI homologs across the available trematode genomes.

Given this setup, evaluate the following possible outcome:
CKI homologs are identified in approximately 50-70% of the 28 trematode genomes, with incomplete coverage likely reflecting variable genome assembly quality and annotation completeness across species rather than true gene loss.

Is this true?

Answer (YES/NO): NO